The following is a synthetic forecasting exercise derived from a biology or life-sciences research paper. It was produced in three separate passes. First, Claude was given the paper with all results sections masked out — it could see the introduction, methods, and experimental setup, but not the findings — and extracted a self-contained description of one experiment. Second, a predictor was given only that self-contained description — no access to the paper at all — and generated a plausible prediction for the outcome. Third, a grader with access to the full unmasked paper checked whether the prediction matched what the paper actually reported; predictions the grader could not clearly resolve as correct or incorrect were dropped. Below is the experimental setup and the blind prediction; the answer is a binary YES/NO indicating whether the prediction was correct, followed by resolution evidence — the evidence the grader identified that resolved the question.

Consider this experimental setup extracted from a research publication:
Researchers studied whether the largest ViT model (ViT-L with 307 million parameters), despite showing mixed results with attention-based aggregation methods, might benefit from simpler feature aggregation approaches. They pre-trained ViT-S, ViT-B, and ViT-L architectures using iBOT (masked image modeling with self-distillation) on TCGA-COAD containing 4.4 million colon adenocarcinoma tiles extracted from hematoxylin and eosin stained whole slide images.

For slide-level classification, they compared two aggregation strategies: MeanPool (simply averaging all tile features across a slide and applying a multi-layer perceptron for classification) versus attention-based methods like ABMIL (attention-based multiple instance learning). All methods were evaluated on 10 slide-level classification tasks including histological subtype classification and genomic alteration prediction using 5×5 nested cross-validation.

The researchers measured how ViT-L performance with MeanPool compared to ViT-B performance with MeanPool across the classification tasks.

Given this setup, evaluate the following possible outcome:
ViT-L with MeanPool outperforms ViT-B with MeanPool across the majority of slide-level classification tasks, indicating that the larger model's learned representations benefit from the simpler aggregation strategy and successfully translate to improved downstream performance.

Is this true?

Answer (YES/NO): YES